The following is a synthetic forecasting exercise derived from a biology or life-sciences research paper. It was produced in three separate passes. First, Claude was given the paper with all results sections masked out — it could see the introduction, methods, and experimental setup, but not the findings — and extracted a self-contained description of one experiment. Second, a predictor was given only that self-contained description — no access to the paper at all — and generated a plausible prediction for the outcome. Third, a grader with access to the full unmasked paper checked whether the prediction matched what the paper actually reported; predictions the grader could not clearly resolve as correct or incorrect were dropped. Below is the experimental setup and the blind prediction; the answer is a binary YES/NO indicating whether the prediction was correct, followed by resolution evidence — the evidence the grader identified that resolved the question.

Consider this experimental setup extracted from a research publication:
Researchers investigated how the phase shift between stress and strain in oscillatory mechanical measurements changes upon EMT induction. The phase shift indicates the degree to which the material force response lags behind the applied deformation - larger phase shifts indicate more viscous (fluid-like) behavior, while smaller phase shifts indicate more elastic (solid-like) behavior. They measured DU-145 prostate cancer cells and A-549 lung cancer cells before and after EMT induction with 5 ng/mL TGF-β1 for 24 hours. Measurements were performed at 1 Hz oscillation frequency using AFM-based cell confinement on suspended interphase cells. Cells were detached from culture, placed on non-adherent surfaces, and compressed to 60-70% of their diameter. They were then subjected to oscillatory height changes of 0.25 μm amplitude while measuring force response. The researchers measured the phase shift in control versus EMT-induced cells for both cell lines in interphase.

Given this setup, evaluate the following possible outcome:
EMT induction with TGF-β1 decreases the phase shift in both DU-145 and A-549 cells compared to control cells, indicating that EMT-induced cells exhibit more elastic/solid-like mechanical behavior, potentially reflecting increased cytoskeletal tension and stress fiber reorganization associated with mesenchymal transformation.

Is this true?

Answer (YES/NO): NO